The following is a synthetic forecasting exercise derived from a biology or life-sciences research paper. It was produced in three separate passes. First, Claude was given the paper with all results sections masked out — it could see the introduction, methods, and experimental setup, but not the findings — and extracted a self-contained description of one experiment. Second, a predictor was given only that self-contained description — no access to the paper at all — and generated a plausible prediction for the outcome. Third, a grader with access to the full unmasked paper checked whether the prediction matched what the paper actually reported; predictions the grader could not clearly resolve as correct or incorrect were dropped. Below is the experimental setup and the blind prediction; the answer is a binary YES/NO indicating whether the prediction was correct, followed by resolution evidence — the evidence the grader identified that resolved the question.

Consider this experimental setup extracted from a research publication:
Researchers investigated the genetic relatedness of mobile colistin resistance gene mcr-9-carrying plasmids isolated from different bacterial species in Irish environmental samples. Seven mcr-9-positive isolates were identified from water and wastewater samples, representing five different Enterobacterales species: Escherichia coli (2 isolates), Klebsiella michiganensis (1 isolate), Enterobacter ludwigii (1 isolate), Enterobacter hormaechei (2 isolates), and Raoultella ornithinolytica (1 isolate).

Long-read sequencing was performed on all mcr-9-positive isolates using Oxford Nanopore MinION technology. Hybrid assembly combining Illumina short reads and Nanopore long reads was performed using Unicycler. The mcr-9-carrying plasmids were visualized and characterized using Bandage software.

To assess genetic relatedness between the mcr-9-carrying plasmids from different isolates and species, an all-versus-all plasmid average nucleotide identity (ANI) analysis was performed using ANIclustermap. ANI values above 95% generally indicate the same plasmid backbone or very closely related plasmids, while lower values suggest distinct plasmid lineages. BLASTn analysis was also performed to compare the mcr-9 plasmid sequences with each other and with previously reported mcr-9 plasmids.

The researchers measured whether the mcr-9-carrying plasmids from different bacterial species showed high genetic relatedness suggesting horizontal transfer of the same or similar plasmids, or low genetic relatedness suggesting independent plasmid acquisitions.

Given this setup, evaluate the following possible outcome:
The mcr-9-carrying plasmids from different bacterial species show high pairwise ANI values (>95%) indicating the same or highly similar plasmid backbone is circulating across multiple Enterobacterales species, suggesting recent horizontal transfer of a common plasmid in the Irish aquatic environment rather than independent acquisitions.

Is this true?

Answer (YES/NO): YES